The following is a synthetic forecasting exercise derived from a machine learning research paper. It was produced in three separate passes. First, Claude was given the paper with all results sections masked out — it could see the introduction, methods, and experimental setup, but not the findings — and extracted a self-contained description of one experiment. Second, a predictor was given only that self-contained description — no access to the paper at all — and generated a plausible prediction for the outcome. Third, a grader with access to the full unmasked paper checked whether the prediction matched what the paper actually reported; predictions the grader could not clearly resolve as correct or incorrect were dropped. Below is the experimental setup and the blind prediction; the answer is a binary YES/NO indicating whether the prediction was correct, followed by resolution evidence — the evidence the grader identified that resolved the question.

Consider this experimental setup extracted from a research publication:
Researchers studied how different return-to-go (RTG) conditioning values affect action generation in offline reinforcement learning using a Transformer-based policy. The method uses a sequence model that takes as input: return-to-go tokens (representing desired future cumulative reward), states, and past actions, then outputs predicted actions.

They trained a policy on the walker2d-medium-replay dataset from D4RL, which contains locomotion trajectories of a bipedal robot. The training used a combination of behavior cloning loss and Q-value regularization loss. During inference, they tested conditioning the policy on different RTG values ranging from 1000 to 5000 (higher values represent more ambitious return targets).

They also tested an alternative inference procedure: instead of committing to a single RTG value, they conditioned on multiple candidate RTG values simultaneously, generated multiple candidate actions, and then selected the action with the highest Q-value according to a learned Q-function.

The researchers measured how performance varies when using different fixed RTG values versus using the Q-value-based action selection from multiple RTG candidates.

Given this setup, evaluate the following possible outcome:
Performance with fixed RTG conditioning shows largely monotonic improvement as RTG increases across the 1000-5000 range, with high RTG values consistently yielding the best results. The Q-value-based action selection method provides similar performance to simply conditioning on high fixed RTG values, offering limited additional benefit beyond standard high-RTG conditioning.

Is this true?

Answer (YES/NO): YES